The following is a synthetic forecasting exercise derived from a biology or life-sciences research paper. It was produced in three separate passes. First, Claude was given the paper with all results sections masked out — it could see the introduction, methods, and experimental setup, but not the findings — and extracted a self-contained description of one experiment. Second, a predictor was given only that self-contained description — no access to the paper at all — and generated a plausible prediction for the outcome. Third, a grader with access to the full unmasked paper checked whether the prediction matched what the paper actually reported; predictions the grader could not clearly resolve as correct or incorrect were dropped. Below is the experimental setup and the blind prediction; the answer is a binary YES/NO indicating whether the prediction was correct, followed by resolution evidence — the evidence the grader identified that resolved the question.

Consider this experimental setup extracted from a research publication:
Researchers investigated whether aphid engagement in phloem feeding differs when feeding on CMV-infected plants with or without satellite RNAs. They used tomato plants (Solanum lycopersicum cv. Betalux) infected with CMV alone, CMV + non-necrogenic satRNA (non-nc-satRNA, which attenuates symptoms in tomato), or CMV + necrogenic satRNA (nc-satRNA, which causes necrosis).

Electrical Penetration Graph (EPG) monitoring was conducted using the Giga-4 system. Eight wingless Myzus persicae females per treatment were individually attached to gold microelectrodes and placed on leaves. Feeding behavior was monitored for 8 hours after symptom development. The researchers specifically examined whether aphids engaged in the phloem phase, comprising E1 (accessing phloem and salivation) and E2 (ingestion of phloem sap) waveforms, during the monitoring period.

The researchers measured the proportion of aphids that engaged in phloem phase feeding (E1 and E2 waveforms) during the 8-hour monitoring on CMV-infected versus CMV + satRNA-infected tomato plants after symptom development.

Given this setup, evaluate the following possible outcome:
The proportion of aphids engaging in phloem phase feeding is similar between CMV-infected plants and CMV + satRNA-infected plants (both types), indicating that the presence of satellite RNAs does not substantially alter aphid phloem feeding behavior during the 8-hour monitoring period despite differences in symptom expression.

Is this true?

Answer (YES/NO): NO